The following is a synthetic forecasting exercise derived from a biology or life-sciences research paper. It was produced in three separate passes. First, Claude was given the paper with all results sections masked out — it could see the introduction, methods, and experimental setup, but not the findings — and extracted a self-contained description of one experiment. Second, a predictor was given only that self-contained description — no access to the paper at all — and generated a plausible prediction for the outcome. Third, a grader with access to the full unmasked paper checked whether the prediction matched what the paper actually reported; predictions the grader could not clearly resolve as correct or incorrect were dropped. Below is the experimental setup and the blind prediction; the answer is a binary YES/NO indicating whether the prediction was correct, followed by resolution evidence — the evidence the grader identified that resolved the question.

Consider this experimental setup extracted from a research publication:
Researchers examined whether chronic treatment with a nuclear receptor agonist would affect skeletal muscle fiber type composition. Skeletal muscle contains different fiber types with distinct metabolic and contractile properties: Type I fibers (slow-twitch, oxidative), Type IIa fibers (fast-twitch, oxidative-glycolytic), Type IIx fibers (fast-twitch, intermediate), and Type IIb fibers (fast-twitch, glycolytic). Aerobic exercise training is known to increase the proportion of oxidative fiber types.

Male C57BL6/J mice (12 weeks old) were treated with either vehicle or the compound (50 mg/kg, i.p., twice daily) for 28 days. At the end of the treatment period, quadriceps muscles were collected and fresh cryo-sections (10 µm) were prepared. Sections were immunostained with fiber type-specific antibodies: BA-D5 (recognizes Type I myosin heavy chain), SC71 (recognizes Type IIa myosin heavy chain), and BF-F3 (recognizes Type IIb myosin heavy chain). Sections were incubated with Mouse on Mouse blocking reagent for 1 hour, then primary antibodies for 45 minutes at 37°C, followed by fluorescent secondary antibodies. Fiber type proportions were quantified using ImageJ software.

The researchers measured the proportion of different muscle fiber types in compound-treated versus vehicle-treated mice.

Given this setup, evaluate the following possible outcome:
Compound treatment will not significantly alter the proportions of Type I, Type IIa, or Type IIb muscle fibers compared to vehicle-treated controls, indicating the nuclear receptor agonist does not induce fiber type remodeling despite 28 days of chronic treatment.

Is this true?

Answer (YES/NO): NO